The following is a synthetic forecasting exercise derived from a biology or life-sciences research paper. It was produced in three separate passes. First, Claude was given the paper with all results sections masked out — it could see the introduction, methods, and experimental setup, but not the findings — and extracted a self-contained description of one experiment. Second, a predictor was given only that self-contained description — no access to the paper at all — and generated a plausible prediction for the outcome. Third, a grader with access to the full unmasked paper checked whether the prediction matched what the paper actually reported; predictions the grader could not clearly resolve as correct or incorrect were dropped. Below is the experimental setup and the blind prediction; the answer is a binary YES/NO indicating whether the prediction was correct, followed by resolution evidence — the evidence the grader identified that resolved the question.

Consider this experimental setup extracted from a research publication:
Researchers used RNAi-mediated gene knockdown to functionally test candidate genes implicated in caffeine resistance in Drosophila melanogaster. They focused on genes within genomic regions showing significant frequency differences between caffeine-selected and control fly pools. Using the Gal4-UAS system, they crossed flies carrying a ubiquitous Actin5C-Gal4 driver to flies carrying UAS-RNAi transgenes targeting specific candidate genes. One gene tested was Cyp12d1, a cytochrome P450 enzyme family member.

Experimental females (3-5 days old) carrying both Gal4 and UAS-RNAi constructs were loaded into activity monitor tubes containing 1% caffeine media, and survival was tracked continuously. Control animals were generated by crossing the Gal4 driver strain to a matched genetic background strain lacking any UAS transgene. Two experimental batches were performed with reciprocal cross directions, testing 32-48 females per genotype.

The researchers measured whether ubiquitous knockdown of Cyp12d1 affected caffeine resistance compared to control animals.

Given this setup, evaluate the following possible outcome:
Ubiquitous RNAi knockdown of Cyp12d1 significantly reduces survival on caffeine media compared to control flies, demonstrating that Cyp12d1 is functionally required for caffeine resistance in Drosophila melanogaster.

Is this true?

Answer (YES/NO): YES